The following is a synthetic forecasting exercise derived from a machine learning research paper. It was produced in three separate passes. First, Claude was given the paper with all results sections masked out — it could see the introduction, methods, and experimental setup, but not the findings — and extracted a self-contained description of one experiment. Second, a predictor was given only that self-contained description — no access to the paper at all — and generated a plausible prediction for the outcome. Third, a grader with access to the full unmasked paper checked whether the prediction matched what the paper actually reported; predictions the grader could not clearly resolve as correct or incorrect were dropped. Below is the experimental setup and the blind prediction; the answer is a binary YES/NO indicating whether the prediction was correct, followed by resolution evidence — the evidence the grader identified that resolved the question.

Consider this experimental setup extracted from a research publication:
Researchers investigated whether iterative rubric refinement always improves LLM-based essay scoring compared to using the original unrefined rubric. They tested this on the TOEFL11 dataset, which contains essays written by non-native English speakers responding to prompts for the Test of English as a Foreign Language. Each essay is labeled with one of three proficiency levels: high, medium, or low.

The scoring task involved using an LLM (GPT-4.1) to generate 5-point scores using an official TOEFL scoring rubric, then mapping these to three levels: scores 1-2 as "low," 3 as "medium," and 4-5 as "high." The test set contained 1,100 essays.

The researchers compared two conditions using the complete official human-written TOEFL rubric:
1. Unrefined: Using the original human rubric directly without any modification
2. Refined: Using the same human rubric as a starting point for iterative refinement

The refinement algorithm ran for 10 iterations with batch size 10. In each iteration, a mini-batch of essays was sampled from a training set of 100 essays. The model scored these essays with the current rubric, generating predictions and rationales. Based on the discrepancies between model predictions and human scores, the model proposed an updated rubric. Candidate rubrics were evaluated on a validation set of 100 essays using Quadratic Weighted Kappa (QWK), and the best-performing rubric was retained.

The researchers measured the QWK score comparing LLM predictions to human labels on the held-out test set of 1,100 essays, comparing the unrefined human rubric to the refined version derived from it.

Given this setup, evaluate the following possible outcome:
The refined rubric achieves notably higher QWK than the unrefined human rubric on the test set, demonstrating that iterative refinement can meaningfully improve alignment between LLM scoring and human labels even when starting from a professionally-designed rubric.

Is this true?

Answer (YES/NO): NO